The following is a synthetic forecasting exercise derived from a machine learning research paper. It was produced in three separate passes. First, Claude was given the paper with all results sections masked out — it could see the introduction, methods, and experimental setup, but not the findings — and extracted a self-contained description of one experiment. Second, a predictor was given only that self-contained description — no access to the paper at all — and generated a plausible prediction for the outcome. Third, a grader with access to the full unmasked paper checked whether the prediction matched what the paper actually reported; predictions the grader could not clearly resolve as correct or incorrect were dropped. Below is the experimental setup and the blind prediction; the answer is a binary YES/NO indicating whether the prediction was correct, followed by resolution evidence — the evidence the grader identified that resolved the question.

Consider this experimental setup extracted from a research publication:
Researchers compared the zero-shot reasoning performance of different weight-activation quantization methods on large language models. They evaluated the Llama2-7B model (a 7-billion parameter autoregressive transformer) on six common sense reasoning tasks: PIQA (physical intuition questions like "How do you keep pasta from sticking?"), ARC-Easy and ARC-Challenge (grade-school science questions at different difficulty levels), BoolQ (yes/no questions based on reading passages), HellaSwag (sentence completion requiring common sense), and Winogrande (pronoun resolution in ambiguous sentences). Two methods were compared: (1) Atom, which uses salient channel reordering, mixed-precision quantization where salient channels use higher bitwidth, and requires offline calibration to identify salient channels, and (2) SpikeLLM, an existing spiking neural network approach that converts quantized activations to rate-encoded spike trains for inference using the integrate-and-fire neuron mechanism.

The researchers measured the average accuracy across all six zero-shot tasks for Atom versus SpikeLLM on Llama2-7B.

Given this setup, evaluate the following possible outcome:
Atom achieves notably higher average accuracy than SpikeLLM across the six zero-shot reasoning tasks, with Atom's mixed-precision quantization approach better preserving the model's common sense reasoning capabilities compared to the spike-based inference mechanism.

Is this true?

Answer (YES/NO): YES